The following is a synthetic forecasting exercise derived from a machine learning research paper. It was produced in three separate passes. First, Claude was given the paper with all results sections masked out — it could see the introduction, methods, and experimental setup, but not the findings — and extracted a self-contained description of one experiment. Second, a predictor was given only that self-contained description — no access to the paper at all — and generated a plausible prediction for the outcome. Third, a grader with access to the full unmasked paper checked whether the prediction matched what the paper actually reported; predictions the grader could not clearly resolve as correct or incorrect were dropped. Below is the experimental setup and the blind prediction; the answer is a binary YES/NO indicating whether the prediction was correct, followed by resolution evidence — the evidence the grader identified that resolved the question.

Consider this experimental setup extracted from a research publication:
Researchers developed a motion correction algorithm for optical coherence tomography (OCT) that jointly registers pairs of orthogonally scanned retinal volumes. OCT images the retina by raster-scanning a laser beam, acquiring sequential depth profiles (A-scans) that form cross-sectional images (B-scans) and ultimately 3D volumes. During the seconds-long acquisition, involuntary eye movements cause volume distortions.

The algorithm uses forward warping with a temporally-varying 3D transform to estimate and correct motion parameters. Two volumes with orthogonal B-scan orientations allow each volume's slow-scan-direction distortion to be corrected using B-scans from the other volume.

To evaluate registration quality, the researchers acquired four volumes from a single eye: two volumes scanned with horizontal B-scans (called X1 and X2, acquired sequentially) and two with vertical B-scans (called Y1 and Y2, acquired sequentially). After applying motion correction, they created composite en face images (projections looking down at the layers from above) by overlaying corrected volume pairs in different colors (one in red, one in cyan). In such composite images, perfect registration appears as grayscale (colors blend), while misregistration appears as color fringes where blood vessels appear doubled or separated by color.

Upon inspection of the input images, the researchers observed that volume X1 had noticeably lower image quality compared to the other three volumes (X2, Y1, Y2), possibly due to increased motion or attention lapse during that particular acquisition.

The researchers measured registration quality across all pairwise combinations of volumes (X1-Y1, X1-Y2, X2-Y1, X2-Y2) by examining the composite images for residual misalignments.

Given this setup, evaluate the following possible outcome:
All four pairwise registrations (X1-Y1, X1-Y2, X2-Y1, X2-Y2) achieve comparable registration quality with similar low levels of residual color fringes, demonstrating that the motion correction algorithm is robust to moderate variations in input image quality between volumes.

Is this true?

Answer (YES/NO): NO